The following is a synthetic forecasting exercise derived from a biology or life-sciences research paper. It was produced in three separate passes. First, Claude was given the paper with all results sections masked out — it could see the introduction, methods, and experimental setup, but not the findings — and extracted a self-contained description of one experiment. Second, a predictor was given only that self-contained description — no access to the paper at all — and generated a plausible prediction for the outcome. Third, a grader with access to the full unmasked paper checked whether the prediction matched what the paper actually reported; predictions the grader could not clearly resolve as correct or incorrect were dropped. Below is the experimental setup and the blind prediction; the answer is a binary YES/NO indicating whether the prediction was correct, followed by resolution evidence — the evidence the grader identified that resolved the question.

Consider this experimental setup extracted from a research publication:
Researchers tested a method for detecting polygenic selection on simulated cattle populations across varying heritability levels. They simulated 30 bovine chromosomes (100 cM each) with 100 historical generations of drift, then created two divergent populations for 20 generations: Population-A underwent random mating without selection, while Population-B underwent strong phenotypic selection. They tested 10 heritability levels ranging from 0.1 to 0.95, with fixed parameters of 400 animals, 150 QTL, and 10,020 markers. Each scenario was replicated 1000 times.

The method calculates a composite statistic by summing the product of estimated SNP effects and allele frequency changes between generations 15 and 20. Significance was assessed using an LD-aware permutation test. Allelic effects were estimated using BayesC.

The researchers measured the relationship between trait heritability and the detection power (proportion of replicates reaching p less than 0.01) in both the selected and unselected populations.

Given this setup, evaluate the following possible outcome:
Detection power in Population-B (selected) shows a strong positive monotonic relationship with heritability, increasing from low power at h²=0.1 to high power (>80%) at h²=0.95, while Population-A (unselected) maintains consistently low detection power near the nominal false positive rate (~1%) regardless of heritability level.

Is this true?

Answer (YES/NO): NO